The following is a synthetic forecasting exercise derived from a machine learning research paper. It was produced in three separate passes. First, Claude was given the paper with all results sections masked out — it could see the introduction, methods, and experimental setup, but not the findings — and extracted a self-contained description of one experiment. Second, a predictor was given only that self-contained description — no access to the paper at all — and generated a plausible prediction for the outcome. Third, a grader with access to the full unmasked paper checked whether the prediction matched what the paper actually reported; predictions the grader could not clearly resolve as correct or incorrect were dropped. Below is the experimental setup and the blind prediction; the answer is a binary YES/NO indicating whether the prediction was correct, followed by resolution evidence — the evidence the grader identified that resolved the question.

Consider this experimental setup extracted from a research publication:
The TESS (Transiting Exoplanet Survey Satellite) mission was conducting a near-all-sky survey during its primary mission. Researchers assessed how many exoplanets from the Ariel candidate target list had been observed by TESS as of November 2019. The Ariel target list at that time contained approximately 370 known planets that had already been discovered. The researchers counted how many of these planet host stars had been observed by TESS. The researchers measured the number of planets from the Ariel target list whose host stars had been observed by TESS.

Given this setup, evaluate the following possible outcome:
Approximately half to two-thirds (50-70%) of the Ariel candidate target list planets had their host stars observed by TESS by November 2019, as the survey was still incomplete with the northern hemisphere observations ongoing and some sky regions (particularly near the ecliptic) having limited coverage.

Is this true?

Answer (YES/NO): NO